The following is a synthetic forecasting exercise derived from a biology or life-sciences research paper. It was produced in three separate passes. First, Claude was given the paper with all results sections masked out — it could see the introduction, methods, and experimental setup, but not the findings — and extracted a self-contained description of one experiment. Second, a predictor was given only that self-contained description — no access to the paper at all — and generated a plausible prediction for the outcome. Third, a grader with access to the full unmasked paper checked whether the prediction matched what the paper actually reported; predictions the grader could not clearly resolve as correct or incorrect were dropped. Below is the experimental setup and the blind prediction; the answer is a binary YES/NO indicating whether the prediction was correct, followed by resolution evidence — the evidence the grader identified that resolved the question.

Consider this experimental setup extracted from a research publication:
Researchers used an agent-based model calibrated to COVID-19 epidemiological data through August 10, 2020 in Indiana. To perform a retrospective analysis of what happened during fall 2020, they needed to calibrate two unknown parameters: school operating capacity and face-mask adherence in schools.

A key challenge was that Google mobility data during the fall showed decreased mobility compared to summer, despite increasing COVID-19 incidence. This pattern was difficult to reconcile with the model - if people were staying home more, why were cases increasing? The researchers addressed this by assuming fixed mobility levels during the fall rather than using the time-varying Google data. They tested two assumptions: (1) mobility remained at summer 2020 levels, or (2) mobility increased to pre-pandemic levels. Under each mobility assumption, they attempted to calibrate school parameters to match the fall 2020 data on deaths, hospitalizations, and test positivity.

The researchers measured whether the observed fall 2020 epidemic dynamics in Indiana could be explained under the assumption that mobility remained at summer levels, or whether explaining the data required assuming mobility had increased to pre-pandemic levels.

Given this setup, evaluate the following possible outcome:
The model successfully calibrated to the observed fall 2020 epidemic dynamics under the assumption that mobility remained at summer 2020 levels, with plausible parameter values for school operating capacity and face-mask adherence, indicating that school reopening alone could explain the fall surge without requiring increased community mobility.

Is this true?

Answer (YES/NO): YES